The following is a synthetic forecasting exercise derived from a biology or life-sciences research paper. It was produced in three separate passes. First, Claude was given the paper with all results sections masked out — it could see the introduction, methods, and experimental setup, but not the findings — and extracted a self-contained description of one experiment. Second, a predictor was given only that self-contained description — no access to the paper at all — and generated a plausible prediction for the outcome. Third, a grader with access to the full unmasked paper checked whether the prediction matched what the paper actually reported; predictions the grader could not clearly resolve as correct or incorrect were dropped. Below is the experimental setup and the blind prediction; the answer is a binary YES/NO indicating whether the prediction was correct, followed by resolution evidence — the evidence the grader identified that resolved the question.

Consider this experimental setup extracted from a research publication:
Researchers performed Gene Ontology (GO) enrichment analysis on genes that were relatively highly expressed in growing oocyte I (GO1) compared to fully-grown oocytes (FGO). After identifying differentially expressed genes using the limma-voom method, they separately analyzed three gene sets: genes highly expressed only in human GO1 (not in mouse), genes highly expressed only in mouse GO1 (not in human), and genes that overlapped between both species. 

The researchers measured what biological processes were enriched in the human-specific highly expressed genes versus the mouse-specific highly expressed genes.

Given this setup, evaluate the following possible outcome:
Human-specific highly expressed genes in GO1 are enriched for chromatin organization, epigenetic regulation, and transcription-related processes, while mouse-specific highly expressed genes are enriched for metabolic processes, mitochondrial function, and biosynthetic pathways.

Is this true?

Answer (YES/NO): NO